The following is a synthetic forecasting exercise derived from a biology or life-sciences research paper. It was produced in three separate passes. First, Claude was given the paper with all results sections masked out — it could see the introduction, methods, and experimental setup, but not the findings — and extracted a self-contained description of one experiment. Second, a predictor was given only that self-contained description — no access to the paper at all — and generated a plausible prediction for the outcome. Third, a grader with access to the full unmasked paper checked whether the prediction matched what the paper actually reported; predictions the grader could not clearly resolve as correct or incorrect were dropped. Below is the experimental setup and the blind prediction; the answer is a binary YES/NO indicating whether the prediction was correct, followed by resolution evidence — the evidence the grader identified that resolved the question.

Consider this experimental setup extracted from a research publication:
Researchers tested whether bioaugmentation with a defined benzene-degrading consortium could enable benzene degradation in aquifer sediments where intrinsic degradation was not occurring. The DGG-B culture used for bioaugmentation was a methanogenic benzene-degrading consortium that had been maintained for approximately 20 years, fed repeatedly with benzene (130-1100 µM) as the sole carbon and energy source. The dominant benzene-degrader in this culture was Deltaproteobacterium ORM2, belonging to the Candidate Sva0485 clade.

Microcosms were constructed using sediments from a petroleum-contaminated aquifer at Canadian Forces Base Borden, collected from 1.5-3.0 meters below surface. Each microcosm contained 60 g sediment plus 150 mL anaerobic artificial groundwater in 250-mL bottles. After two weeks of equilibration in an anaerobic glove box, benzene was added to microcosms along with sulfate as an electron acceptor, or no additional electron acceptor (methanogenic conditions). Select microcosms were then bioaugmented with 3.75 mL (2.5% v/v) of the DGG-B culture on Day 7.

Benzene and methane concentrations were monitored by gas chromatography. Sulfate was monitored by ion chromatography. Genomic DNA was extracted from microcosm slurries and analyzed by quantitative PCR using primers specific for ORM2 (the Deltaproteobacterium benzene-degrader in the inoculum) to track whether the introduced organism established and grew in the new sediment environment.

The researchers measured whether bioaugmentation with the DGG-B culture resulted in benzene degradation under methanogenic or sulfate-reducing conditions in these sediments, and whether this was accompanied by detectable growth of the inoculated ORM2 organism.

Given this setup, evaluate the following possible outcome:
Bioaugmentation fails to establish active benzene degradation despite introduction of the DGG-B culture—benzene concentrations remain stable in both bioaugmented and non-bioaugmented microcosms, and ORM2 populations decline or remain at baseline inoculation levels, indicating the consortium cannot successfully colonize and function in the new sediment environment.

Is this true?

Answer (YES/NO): NO